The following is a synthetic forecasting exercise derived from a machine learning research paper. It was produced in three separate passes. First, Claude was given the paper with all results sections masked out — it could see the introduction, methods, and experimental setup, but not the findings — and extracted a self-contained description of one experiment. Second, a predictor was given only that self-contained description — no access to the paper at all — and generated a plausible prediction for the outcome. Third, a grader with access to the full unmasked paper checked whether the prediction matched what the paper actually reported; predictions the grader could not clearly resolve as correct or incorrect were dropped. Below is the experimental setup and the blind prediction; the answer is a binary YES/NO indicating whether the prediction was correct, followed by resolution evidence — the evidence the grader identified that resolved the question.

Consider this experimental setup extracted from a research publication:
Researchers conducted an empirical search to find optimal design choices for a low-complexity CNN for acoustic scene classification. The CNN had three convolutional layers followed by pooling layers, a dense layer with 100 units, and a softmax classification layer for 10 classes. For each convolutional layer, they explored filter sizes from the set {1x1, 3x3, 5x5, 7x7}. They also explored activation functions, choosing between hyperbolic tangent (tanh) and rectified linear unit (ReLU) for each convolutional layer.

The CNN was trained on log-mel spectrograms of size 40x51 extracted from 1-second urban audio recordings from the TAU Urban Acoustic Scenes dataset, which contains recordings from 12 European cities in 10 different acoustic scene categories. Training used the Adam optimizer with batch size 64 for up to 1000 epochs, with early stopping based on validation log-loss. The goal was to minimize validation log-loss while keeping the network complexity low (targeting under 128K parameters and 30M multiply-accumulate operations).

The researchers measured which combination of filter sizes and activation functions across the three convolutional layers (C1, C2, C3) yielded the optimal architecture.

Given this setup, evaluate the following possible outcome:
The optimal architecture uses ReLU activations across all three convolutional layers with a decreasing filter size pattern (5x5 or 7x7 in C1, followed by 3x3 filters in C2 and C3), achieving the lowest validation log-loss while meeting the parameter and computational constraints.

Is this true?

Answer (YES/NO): NO